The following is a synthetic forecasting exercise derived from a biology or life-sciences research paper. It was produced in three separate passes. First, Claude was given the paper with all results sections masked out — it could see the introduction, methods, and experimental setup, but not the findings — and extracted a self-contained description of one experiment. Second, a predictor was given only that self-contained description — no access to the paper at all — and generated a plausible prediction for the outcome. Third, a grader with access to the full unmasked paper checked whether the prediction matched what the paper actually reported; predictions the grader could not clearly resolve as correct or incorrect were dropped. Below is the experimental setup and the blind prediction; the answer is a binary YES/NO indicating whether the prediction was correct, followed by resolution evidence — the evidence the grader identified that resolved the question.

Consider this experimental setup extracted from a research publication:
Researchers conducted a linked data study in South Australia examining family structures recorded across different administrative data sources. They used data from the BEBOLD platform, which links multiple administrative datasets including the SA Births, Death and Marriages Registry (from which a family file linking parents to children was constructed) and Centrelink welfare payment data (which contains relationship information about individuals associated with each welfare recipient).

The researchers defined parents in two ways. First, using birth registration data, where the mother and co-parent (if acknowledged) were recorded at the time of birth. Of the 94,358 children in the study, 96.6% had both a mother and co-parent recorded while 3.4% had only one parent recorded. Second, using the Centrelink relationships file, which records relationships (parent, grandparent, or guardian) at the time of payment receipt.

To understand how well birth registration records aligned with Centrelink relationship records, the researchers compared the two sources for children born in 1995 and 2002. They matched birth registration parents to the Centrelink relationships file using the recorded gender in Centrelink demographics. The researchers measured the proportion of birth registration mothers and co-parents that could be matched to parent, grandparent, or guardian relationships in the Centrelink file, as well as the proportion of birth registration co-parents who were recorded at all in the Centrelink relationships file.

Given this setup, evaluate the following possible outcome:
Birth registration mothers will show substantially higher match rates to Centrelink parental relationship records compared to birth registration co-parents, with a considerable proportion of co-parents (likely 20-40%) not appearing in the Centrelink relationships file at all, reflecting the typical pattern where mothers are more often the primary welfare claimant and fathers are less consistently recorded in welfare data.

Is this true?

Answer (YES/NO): NO